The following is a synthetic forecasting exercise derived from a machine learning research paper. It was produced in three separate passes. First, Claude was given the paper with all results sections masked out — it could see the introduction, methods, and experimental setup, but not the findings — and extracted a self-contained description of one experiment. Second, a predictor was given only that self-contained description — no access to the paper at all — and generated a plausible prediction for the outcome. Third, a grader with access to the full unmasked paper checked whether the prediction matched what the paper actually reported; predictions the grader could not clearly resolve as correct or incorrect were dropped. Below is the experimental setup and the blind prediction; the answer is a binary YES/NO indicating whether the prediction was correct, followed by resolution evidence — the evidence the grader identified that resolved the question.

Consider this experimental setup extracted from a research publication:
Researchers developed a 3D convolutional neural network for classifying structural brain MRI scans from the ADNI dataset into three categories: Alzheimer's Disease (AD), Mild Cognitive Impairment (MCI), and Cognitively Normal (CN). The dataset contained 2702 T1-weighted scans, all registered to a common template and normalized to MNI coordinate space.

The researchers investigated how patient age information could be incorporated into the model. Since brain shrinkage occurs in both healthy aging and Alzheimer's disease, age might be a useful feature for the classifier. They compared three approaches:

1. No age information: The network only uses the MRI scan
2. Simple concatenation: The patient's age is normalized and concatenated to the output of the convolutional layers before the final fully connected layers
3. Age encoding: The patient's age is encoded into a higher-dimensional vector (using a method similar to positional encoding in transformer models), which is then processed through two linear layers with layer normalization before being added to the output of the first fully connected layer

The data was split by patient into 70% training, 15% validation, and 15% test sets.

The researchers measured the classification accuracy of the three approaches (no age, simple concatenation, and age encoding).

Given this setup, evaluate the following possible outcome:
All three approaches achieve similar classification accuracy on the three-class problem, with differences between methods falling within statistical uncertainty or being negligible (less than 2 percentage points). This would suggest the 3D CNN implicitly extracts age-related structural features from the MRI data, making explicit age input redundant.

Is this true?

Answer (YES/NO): NO